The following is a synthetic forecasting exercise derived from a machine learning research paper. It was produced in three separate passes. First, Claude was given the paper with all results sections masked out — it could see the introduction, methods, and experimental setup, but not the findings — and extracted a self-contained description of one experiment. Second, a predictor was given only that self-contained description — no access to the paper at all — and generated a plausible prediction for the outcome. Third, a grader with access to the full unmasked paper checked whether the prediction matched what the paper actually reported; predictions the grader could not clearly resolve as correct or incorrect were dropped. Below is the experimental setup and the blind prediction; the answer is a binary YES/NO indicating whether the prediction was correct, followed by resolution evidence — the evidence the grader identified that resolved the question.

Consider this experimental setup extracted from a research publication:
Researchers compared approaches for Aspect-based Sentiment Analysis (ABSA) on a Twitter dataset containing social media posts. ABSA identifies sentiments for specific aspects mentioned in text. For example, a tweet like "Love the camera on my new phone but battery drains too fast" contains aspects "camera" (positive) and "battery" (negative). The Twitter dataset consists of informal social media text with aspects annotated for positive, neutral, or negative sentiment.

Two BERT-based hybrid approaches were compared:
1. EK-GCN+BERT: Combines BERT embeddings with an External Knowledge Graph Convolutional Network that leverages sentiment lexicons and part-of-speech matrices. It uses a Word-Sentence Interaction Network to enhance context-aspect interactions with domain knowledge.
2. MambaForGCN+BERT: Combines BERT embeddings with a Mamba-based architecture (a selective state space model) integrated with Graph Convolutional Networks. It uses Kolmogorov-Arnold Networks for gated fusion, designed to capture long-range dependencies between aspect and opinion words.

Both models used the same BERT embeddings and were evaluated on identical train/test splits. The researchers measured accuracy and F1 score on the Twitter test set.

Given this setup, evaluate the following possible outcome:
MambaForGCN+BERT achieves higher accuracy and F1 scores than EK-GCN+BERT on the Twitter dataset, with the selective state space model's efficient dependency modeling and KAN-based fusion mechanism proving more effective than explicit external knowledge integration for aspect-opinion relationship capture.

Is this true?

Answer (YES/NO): YES